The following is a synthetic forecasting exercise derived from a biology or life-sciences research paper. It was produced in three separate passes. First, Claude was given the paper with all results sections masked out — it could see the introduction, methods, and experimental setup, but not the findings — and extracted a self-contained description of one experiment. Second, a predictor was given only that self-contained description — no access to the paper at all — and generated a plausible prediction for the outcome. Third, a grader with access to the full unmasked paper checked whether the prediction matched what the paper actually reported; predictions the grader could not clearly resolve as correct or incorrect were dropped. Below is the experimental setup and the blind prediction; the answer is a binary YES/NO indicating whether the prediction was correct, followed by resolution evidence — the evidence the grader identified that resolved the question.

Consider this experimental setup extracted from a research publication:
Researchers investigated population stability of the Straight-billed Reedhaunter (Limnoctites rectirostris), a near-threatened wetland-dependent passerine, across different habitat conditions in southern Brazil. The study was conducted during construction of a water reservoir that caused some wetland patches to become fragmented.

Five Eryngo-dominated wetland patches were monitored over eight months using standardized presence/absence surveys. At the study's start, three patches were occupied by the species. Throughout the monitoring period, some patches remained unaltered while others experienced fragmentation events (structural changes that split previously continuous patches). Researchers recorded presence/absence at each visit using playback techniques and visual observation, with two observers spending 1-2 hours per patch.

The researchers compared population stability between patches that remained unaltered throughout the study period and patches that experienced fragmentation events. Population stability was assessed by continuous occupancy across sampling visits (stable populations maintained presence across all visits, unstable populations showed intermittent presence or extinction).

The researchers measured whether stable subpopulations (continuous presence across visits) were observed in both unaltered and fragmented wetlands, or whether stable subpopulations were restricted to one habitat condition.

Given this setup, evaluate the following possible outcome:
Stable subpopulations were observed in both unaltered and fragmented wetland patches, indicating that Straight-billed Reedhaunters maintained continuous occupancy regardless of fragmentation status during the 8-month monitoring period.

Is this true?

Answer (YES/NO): NO